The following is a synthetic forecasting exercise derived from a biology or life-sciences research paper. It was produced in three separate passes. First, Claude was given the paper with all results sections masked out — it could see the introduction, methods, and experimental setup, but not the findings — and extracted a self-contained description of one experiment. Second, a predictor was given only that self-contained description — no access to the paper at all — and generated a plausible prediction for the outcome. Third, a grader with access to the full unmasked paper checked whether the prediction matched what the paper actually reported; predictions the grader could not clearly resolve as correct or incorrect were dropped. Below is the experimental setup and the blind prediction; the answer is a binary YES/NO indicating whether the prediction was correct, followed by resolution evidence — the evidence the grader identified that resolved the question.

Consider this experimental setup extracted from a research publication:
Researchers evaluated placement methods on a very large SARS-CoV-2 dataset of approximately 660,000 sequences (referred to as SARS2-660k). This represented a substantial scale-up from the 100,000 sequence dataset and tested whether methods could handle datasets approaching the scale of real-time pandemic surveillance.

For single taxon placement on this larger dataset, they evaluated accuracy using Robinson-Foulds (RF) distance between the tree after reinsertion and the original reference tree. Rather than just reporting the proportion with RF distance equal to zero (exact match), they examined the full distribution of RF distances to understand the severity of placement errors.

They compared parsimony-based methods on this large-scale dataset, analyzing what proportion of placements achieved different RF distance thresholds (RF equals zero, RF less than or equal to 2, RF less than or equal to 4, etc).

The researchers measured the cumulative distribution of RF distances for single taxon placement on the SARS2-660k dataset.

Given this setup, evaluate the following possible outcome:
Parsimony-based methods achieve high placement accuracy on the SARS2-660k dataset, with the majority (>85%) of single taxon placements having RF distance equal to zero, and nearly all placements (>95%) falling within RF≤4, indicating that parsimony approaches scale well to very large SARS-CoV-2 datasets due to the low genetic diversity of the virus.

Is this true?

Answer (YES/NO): NO